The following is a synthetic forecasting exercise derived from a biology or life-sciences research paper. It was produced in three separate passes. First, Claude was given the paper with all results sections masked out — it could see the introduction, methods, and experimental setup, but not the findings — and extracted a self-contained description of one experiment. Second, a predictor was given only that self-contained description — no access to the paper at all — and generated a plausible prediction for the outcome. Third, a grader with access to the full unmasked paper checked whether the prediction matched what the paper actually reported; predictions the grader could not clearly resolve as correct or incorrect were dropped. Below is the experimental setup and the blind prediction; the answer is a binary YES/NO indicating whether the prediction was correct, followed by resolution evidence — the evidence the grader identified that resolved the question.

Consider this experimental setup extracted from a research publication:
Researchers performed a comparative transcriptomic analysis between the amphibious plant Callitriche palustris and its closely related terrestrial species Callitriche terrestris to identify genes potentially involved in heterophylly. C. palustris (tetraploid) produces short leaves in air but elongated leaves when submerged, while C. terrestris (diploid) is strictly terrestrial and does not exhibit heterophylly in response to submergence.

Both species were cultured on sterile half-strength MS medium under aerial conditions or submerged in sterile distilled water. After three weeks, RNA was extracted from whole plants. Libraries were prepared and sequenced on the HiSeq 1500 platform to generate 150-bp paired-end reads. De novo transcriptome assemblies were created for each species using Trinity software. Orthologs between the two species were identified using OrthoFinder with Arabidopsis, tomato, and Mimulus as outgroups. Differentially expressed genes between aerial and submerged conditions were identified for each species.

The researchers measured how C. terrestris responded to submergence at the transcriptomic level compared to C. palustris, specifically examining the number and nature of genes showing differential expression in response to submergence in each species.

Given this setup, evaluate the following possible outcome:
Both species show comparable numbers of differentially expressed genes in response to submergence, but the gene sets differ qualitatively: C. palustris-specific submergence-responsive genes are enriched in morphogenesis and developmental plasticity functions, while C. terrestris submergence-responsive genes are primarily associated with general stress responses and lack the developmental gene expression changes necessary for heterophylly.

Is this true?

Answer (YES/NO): NO